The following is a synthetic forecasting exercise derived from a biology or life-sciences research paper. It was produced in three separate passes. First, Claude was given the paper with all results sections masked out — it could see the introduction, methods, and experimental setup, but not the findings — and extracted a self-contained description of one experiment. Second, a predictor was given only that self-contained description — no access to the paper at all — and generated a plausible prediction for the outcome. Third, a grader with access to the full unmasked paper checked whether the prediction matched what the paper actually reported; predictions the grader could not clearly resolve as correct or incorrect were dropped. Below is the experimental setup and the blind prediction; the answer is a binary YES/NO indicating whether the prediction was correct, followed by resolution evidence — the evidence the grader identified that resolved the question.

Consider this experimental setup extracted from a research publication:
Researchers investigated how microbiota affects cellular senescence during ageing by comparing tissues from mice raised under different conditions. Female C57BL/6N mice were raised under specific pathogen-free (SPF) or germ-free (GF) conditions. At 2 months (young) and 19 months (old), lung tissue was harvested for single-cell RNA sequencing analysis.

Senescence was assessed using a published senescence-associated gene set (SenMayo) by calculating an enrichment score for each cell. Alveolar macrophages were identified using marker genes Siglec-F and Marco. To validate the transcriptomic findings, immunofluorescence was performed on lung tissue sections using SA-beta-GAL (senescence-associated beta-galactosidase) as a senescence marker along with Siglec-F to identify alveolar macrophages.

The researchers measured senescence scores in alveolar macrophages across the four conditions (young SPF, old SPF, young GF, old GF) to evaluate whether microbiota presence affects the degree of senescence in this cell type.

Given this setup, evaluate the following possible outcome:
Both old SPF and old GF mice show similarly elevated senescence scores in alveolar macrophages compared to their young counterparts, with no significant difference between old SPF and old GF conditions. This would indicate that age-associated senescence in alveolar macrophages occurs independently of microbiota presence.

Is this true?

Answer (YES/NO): NO